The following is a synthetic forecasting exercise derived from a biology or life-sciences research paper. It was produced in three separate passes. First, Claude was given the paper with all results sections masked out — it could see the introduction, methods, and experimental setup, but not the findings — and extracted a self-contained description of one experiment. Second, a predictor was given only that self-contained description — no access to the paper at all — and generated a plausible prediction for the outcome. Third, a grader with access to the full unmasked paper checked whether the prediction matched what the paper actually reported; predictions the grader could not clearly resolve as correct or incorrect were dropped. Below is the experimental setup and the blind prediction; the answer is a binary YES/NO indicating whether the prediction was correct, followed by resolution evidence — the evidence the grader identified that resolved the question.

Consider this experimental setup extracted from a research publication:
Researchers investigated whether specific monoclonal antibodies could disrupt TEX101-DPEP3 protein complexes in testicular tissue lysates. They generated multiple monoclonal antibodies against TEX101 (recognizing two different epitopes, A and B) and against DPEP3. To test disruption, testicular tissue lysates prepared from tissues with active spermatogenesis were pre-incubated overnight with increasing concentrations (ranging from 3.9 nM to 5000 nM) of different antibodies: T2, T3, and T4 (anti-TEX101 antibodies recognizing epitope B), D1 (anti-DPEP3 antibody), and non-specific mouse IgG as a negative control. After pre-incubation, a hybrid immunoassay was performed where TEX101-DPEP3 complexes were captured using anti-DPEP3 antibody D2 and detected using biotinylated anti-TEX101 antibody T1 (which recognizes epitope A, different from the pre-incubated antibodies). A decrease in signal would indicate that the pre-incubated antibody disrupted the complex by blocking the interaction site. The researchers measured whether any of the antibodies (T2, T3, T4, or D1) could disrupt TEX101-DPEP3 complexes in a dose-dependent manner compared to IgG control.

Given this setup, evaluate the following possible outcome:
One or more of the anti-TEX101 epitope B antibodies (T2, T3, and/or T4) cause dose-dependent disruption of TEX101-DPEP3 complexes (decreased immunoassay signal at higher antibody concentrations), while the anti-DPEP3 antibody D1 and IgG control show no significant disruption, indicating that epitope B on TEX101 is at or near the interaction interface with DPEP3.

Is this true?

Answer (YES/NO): NO